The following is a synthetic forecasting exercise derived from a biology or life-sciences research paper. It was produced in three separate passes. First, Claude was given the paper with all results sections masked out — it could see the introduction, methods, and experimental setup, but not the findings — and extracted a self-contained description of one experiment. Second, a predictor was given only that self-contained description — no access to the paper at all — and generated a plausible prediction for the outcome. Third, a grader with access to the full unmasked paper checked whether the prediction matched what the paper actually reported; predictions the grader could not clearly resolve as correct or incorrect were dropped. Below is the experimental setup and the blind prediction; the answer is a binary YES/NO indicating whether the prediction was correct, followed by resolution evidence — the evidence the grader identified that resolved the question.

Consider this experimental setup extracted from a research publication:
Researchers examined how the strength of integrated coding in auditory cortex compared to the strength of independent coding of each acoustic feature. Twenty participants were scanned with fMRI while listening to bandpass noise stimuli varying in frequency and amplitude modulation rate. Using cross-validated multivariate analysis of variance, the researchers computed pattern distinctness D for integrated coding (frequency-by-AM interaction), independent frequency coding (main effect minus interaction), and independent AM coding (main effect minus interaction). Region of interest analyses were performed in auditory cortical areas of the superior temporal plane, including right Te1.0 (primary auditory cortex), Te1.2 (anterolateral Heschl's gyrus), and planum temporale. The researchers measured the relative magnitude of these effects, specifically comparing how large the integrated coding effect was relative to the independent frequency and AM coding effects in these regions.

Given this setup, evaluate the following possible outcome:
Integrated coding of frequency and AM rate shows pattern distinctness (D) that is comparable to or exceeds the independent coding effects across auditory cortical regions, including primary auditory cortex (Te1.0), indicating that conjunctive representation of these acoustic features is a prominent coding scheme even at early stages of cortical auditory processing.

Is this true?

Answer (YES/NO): NO